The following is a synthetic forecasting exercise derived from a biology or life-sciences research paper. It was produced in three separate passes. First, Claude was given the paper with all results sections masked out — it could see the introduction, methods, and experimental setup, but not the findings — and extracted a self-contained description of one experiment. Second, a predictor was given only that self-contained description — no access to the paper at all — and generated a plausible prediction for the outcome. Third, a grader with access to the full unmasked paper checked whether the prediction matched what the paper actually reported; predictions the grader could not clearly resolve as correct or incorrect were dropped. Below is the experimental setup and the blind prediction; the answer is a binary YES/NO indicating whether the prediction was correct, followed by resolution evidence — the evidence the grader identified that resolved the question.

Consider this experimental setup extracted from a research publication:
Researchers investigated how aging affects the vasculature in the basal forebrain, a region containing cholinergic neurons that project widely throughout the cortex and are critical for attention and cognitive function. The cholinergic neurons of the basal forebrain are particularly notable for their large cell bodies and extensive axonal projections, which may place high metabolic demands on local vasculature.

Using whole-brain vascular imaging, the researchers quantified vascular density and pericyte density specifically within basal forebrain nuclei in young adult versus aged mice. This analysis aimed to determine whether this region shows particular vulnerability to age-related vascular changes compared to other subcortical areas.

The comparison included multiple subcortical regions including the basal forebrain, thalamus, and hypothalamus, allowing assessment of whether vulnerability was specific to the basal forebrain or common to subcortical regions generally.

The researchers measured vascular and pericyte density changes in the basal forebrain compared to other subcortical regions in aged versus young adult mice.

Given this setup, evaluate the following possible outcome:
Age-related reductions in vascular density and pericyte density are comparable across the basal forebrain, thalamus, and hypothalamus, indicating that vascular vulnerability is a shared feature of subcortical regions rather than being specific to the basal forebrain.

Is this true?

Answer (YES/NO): NO